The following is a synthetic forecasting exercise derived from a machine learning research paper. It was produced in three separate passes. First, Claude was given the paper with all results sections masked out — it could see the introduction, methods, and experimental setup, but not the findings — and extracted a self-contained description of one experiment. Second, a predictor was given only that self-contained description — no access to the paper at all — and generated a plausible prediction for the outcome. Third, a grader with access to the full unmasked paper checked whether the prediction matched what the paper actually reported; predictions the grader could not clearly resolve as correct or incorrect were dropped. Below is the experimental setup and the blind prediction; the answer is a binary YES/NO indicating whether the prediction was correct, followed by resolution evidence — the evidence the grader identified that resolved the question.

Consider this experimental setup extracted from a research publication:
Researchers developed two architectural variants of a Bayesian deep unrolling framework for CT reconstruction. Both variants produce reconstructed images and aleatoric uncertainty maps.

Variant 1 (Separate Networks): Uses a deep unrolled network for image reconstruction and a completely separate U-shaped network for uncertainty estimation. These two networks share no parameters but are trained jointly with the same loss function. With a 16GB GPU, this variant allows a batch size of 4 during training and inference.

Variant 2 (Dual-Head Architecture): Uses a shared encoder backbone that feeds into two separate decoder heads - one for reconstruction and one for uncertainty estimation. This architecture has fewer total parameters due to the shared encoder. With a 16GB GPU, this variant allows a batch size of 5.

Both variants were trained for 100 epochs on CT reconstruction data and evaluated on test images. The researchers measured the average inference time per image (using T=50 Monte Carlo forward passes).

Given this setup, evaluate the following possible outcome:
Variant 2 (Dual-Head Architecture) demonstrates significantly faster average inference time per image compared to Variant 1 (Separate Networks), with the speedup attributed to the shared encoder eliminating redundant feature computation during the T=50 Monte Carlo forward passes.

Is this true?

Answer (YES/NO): NO